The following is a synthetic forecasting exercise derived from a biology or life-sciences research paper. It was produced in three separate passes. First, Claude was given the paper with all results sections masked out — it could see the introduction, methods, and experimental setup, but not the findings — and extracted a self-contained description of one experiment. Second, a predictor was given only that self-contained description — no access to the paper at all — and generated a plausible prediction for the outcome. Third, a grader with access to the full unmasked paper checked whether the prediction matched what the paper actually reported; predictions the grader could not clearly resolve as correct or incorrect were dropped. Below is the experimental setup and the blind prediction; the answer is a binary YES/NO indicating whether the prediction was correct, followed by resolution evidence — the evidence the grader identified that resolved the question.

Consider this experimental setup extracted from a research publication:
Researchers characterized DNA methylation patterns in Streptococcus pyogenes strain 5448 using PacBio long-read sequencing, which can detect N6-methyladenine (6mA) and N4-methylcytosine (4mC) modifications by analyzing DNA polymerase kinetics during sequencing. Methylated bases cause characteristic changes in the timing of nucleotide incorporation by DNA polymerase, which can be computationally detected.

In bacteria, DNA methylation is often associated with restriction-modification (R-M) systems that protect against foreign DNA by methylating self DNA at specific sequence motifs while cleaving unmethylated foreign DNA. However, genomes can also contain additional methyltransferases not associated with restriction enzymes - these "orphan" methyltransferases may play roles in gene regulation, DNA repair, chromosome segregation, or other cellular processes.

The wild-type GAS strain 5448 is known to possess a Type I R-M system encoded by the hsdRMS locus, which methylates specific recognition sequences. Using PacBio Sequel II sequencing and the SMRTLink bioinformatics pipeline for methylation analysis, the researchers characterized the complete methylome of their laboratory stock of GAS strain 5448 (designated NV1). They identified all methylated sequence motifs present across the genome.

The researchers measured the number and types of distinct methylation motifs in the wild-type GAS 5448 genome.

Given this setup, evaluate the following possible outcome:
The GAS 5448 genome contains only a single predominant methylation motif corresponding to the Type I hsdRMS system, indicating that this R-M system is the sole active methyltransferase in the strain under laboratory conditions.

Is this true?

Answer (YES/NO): YES